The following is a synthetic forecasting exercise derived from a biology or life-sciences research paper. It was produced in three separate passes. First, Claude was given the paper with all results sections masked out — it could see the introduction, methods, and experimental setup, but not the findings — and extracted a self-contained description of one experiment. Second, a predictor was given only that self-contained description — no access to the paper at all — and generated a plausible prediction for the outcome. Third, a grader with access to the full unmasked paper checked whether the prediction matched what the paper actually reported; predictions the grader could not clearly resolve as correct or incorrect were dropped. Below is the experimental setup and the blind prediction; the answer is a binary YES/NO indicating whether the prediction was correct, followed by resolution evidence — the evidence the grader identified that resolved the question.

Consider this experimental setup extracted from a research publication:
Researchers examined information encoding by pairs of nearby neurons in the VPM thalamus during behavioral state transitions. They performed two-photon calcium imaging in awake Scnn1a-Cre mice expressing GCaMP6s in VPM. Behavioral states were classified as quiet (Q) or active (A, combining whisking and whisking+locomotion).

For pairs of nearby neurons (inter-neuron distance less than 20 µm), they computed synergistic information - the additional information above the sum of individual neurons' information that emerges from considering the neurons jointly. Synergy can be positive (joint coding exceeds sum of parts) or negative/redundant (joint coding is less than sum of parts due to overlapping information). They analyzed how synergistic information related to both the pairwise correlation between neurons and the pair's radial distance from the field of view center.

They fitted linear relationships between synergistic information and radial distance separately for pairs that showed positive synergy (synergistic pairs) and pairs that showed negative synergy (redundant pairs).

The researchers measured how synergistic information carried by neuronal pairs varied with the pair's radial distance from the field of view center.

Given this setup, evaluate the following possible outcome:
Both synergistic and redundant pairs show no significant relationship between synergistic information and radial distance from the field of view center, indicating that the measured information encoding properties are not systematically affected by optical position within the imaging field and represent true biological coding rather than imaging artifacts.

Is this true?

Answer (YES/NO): YES